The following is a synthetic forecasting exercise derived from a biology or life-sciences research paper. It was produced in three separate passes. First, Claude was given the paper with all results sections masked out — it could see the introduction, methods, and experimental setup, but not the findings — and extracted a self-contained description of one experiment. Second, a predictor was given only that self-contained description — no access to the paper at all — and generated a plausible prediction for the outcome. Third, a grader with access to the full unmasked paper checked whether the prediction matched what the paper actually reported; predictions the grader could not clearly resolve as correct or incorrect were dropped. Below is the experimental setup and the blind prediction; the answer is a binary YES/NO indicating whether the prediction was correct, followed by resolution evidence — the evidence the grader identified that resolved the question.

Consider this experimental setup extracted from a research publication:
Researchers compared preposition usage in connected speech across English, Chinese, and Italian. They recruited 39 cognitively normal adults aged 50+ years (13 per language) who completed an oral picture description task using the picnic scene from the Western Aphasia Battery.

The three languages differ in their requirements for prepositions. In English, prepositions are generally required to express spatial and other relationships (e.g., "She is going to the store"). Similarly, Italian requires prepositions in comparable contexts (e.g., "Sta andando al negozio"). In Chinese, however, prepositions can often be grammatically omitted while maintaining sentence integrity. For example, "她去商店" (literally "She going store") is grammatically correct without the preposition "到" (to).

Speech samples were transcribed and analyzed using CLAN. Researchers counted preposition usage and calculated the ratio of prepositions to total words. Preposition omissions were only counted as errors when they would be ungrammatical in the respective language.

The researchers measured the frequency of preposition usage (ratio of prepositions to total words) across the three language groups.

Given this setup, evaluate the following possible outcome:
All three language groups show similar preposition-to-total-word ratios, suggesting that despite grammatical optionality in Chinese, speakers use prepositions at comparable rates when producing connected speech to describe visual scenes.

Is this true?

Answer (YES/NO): NO